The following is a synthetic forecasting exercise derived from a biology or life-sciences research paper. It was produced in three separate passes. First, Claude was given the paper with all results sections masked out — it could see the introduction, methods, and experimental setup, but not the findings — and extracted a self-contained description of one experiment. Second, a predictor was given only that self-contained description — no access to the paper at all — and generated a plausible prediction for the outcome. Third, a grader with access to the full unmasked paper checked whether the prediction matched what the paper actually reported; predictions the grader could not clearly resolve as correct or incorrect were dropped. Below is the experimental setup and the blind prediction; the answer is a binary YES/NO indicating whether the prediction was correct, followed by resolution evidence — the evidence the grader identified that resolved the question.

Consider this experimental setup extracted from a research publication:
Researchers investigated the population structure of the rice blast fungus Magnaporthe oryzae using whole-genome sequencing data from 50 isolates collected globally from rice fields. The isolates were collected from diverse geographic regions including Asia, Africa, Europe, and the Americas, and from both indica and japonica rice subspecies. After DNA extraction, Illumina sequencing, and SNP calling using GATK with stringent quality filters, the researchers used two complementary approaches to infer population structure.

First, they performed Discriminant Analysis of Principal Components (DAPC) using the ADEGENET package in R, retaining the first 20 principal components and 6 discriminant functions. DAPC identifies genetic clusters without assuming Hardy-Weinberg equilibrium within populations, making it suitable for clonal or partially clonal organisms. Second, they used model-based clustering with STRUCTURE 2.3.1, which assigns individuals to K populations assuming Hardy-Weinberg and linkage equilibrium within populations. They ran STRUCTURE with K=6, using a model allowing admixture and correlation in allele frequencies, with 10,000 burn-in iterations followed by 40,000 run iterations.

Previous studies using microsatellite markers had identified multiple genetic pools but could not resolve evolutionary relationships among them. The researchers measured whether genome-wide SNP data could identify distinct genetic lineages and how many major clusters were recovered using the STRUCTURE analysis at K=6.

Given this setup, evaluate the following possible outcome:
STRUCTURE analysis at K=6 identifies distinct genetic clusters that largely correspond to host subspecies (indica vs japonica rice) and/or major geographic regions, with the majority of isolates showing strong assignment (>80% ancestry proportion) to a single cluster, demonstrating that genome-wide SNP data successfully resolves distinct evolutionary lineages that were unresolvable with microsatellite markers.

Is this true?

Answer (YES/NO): NO